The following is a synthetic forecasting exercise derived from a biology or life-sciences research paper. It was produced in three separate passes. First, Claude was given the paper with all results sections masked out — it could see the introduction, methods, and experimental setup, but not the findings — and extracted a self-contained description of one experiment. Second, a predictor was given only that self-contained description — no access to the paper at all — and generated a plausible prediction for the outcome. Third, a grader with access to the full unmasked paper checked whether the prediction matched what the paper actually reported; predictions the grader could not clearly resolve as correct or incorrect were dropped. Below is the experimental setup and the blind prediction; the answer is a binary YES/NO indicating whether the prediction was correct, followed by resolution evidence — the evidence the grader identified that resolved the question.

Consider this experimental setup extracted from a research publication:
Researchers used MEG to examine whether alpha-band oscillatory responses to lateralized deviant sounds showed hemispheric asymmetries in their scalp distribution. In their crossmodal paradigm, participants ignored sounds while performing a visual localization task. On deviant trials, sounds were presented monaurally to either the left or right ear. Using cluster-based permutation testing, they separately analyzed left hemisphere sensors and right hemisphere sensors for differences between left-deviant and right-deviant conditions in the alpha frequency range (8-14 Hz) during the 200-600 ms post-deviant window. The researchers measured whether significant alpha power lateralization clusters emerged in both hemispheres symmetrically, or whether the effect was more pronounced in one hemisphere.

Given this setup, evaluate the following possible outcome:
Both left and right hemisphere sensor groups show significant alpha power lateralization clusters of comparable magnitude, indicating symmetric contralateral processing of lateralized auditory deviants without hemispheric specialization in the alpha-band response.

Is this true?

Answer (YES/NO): NO